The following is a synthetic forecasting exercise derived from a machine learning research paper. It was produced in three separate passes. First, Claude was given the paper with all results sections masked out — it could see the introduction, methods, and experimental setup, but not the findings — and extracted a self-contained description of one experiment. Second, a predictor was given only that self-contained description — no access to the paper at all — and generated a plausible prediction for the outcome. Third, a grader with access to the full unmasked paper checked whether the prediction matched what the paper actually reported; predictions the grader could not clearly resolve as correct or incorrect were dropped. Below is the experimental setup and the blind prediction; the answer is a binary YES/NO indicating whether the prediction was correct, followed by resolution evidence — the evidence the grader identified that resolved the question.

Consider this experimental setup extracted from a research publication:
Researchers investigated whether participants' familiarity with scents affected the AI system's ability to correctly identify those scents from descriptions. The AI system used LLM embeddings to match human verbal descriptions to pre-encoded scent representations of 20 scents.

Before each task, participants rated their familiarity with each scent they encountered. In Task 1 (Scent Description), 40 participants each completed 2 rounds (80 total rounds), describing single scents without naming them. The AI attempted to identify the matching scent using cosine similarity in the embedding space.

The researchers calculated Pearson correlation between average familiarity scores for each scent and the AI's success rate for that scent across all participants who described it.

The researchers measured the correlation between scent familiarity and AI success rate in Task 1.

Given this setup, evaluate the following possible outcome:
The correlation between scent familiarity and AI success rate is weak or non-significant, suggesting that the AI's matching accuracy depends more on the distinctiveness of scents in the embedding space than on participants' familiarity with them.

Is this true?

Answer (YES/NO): YES